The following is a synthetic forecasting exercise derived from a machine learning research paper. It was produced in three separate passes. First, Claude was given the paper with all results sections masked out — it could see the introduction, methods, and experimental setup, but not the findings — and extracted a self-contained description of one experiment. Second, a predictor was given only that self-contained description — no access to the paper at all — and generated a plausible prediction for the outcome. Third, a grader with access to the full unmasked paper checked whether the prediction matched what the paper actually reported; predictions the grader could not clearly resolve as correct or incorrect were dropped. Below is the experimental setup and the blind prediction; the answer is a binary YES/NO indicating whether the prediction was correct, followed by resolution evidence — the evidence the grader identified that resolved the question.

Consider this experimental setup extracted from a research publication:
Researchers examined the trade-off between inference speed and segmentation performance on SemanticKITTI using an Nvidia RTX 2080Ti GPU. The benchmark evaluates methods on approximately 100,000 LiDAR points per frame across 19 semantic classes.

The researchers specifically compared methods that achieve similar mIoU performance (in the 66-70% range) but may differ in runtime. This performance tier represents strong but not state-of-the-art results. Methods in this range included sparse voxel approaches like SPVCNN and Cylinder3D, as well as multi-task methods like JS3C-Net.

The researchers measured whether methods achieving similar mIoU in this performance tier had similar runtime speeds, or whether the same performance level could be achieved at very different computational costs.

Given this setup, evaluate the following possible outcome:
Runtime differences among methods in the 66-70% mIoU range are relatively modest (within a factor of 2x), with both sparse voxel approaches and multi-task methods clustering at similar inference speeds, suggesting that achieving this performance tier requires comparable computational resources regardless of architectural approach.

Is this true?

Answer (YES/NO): NO